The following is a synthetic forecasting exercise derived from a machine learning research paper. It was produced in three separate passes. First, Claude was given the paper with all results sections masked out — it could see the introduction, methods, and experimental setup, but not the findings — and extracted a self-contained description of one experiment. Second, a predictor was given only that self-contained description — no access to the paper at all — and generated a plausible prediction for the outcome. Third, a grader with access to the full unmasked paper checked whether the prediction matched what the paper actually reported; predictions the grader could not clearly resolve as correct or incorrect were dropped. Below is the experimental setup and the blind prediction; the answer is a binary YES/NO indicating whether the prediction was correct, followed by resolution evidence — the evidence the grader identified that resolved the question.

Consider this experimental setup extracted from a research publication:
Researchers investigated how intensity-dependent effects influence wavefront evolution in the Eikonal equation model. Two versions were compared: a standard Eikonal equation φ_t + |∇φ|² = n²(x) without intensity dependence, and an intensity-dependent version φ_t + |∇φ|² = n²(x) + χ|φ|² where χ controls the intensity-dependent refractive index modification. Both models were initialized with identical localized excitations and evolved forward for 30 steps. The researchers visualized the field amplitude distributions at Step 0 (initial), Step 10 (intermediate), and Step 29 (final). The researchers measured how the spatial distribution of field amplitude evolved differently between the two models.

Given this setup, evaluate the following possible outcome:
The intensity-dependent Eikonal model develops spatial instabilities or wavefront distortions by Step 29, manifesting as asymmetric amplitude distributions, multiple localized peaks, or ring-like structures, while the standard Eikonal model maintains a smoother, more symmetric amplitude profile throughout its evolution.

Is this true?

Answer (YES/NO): NO